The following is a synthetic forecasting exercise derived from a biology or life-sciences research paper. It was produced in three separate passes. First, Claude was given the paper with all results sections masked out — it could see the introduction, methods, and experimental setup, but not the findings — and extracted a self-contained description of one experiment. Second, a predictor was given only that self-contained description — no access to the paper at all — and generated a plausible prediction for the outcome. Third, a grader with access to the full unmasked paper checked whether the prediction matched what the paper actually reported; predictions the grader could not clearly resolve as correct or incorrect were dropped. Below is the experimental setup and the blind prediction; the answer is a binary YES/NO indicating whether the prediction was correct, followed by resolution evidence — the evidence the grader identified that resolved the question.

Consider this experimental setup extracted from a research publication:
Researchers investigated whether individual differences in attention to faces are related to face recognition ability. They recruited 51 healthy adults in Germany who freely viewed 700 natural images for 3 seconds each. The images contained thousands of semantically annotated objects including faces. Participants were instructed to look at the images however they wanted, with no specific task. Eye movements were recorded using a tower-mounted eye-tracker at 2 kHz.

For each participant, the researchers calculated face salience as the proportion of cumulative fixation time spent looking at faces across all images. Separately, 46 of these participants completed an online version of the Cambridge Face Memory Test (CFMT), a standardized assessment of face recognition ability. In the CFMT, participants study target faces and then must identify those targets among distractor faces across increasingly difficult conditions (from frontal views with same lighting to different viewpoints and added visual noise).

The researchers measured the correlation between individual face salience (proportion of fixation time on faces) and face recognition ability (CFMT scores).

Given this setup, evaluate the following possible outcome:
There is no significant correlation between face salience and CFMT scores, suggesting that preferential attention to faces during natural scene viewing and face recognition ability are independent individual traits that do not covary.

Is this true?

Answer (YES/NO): YES